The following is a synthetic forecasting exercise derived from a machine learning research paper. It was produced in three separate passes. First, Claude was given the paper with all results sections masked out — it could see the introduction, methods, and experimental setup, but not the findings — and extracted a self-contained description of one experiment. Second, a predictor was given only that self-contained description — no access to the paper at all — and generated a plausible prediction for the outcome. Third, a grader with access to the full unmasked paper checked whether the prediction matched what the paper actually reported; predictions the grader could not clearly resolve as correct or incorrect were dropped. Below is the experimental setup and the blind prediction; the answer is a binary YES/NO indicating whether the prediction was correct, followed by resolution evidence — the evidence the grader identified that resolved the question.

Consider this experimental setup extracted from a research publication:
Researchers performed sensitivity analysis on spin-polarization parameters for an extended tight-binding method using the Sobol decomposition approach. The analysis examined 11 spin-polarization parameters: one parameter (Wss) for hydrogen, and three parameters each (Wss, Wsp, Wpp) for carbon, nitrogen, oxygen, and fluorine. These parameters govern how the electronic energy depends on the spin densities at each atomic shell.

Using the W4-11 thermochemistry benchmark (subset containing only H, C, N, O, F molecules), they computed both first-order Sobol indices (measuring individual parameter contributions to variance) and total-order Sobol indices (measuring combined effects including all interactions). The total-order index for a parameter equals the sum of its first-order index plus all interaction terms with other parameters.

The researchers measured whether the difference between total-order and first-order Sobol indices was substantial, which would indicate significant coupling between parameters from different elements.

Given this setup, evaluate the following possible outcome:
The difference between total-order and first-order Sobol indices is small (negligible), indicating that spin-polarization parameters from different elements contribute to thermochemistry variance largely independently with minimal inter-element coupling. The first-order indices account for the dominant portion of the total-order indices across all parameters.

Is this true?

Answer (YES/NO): YES